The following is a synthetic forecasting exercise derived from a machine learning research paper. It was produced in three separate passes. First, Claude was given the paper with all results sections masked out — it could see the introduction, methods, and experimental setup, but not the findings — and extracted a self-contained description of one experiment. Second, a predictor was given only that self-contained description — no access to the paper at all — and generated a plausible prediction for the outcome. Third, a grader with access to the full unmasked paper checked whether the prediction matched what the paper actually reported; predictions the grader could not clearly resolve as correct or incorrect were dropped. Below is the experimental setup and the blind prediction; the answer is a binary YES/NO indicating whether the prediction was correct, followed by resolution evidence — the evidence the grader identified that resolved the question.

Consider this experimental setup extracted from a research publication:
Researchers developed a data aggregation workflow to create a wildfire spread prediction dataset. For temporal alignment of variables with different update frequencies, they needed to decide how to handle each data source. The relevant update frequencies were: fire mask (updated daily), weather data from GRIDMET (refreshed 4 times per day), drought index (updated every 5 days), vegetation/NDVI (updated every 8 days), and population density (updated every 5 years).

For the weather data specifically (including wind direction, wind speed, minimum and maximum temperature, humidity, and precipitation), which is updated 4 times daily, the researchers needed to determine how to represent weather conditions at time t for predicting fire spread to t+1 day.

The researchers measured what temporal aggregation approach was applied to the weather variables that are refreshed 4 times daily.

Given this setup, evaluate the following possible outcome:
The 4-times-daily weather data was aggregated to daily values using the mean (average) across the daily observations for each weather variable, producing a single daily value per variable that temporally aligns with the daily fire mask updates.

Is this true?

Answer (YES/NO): YES